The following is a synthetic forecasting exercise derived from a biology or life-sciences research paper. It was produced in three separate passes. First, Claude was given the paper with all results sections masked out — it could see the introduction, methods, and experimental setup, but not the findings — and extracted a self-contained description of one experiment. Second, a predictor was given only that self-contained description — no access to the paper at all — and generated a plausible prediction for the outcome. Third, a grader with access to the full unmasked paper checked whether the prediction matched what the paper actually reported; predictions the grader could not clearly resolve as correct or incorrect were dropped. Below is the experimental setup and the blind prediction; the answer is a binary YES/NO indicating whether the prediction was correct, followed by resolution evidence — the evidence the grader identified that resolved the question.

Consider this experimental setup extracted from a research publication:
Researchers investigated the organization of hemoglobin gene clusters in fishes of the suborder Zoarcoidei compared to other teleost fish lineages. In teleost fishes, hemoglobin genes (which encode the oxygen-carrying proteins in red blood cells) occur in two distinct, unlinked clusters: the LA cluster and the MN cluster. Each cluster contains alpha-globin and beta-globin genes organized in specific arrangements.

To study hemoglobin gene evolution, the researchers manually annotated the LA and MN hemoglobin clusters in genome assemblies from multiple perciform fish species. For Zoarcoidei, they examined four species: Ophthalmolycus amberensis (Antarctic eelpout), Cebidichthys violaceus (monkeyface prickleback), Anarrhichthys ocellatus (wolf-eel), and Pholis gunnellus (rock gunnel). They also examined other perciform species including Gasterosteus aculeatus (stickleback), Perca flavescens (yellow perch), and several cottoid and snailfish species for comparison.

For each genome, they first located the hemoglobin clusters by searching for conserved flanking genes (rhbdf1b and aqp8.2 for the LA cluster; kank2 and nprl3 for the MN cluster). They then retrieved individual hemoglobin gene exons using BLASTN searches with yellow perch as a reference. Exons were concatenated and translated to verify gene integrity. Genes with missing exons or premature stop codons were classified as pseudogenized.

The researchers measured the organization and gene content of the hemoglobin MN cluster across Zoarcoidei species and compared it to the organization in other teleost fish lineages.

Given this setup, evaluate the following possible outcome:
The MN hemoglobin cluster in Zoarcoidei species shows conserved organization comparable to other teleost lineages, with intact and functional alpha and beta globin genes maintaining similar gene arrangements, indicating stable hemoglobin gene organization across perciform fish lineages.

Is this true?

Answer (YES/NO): NO